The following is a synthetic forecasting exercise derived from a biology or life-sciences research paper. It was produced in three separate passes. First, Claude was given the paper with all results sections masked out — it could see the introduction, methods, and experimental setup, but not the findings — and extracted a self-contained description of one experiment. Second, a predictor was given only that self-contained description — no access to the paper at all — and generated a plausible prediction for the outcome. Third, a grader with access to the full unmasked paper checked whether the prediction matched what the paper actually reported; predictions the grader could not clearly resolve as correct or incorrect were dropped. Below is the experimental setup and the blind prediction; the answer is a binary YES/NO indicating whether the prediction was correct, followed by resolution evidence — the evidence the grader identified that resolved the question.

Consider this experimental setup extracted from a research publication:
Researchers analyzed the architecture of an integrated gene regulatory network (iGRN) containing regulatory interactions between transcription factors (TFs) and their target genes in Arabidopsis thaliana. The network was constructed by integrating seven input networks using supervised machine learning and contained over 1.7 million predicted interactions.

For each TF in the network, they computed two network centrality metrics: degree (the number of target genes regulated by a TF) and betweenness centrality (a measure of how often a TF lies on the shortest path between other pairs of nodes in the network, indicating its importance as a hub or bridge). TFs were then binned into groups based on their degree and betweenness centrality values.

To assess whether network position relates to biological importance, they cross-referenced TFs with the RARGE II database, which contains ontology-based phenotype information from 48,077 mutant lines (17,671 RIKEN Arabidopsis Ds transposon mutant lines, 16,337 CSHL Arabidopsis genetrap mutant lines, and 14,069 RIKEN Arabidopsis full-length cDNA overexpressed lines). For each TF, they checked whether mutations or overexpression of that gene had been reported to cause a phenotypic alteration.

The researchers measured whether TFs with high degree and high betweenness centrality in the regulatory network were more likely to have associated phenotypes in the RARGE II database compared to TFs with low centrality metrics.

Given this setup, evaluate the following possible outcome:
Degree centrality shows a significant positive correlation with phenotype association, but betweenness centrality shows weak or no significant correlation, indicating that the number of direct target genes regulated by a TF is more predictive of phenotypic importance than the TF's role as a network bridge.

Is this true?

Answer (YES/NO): NO